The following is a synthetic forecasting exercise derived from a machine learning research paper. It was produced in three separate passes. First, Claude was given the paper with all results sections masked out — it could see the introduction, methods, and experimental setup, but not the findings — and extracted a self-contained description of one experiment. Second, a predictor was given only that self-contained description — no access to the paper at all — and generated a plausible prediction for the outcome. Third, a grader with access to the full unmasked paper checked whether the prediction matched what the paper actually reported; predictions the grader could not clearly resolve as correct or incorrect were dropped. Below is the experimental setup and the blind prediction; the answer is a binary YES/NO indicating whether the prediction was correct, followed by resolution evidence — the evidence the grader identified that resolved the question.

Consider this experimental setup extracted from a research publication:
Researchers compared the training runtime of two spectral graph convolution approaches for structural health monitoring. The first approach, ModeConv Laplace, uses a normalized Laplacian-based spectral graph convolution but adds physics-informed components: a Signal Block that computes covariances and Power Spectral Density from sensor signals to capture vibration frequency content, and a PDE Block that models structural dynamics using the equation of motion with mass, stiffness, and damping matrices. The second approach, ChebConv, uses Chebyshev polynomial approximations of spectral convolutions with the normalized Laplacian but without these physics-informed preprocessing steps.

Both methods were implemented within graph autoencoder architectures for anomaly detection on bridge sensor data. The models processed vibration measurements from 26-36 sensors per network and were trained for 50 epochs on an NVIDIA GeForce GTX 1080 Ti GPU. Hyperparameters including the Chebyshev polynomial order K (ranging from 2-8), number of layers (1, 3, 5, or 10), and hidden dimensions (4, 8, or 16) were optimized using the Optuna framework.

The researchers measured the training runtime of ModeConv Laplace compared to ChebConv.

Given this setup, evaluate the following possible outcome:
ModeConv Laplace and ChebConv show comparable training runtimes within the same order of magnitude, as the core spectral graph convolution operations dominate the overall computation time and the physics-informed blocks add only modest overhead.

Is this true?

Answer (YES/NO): YES